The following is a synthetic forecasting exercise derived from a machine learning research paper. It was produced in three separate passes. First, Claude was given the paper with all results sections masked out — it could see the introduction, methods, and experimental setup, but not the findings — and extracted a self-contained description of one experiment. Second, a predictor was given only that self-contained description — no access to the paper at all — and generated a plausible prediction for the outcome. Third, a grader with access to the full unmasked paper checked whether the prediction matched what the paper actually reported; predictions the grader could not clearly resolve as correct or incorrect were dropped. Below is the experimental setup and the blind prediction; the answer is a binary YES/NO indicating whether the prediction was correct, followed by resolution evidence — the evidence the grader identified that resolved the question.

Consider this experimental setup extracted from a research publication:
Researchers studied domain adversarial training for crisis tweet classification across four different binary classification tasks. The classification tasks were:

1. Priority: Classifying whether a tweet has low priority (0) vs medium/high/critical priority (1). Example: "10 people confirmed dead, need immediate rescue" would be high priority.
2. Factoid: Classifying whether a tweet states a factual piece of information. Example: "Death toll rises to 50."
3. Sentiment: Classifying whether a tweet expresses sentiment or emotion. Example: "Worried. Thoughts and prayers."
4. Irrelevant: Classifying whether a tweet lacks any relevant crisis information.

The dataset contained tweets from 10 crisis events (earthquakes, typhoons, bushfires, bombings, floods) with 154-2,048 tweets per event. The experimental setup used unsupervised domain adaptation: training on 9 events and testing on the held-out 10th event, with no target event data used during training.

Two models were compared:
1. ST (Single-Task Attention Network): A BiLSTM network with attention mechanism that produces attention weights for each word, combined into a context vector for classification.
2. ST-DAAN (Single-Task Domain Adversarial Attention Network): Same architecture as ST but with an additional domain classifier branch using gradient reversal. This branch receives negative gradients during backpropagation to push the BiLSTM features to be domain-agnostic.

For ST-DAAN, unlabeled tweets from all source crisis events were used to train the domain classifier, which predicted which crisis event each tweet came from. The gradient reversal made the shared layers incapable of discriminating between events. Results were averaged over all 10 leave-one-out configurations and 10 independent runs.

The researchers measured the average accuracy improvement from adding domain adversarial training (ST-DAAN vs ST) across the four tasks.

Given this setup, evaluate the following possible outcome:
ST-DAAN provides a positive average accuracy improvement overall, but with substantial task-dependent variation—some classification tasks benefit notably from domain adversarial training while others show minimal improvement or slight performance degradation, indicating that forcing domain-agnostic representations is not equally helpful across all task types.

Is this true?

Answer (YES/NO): YES